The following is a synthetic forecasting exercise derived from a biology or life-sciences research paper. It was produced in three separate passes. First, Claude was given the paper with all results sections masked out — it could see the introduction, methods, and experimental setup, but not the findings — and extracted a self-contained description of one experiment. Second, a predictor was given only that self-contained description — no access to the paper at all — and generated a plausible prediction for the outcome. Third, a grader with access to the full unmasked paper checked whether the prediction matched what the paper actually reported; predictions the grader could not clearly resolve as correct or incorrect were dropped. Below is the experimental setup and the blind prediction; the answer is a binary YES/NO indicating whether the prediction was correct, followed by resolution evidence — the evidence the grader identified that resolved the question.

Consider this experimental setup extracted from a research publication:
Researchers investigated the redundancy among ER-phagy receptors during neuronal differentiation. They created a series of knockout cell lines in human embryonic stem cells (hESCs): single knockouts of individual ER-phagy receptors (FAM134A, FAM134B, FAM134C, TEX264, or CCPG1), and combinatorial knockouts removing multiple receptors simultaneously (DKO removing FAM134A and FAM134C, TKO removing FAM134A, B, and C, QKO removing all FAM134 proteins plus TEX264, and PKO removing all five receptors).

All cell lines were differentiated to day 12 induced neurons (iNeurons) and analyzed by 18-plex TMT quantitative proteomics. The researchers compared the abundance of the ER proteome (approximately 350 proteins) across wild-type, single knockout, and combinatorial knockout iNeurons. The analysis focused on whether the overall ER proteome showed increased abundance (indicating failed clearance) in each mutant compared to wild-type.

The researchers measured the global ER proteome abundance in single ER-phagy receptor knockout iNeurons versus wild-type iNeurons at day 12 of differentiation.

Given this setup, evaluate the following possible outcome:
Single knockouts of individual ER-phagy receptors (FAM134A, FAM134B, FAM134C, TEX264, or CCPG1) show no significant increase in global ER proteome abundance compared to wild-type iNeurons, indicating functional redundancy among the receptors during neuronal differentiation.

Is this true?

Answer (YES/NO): YES